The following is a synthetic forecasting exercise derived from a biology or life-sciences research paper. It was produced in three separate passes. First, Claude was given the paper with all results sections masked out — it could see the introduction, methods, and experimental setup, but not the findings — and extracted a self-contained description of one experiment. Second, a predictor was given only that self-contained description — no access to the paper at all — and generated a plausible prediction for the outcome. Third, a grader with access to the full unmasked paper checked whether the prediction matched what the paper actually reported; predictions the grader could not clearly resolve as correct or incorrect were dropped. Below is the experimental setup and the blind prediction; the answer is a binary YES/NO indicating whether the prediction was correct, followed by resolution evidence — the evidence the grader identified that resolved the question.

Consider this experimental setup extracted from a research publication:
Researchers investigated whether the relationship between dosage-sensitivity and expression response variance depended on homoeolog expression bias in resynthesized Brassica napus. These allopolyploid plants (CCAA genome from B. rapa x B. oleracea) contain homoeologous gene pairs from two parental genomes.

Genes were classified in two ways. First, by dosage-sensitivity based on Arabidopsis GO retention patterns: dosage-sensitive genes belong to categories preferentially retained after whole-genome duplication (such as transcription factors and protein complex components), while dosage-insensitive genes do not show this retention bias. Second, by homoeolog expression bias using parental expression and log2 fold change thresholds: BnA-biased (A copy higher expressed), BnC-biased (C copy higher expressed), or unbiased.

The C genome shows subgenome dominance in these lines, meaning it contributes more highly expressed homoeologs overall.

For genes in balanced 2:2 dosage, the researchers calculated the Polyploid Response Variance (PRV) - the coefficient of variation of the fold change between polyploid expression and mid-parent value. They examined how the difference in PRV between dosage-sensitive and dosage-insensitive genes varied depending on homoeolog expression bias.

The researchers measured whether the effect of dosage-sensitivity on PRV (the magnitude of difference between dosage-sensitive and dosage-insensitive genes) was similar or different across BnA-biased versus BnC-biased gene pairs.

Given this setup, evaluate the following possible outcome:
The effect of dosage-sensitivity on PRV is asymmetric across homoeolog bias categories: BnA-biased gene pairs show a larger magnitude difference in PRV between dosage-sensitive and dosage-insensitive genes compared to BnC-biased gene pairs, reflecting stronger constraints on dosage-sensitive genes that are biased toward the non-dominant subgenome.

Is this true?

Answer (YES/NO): NO